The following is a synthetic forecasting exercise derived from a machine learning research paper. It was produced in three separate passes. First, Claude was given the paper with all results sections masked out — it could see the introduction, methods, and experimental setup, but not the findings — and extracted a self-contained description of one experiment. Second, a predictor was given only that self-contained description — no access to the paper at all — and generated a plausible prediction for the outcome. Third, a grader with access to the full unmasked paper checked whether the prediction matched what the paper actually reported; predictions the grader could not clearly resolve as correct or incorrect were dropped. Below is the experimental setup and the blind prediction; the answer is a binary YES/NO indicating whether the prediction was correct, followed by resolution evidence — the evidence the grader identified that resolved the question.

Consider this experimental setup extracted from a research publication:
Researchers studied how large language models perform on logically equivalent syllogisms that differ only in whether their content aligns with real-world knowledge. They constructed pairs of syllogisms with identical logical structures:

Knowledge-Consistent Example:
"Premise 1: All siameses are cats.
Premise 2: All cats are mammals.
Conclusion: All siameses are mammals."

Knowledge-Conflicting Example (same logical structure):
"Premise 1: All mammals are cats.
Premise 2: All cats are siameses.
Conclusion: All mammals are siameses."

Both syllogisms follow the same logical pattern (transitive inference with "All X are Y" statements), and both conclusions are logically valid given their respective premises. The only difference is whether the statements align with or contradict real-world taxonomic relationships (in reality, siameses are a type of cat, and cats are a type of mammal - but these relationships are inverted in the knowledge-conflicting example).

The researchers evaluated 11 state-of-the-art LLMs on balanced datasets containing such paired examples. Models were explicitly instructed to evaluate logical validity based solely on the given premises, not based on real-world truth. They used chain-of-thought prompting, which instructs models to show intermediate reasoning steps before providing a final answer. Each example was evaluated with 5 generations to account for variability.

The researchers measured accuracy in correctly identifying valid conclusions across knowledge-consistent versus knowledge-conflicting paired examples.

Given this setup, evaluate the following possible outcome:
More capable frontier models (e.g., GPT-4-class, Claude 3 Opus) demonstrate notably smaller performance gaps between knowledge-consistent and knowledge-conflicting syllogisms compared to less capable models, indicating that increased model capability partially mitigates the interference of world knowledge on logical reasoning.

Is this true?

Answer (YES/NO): NO